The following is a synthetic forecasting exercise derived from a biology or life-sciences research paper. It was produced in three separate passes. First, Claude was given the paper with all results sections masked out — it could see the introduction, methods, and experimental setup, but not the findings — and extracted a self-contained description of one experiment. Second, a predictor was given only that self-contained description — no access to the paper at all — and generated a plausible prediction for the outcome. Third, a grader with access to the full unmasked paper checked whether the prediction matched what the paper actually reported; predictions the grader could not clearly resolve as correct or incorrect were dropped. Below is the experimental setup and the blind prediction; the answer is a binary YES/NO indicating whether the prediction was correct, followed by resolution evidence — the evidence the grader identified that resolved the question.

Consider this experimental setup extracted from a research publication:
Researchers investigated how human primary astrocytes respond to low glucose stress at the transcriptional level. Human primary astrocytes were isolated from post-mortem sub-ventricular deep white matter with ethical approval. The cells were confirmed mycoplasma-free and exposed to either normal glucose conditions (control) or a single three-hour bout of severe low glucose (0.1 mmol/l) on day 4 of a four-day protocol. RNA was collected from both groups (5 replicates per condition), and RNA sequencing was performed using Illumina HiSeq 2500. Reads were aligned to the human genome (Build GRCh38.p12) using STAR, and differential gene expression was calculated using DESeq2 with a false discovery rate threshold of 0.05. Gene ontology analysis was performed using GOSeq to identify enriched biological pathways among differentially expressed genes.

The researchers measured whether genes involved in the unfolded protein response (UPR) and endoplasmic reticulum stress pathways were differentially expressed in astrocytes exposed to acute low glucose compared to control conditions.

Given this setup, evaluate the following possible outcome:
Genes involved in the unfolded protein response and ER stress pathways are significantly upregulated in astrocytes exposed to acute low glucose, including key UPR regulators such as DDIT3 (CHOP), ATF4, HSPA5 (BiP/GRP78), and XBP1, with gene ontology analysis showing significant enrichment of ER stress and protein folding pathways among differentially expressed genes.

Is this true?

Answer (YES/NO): NO